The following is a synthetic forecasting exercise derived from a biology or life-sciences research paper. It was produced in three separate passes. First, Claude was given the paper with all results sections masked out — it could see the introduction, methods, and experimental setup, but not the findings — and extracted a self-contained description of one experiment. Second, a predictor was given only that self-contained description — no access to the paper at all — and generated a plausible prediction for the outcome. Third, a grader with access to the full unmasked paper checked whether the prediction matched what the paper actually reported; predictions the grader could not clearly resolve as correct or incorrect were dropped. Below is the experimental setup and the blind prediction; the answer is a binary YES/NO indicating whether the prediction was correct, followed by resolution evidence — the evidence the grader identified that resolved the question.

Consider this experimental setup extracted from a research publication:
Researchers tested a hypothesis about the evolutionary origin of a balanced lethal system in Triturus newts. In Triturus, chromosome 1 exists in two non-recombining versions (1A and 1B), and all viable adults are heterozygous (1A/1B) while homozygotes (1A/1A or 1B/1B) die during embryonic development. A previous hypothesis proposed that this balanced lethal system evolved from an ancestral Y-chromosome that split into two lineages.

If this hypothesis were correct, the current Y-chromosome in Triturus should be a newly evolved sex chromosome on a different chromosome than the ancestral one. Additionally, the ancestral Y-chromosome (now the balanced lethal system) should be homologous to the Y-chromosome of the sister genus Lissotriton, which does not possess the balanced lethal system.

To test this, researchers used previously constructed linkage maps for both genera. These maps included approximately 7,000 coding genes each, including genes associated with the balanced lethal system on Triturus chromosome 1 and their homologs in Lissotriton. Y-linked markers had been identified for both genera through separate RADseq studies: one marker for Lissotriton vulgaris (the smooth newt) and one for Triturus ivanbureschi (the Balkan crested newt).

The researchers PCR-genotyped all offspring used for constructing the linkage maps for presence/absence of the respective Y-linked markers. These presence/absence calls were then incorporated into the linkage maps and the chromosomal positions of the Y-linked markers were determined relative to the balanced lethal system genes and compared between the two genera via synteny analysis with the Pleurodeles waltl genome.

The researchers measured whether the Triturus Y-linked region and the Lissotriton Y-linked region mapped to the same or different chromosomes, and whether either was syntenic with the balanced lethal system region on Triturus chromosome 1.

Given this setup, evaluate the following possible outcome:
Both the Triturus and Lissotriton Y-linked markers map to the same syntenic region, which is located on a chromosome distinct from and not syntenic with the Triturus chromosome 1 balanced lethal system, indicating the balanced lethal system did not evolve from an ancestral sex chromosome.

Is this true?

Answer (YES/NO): NO